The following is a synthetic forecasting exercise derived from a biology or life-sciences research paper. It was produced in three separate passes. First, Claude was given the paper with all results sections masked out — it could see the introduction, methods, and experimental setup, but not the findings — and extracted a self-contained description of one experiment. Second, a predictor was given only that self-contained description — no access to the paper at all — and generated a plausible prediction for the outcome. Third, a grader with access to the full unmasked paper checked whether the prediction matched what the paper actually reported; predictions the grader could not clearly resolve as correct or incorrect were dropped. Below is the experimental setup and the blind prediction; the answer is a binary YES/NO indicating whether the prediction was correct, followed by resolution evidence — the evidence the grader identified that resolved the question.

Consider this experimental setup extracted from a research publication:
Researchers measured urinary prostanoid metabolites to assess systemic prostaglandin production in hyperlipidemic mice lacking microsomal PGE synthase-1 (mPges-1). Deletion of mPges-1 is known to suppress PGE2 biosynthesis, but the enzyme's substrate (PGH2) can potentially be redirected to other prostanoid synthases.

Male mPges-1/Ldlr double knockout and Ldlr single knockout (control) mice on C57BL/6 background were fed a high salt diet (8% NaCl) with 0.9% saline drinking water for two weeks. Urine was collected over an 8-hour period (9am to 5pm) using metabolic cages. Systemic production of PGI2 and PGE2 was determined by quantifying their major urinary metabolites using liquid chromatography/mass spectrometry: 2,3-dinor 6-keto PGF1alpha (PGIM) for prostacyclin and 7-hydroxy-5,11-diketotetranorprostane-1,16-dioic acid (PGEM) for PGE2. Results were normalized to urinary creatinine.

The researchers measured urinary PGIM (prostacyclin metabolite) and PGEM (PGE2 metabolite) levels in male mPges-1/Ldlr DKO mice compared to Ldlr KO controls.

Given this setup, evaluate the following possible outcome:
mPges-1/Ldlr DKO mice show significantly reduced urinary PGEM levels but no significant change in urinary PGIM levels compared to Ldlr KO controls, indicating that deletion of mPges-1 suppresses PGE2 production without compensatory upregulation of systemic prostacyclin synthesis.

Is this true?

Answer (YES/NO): NO